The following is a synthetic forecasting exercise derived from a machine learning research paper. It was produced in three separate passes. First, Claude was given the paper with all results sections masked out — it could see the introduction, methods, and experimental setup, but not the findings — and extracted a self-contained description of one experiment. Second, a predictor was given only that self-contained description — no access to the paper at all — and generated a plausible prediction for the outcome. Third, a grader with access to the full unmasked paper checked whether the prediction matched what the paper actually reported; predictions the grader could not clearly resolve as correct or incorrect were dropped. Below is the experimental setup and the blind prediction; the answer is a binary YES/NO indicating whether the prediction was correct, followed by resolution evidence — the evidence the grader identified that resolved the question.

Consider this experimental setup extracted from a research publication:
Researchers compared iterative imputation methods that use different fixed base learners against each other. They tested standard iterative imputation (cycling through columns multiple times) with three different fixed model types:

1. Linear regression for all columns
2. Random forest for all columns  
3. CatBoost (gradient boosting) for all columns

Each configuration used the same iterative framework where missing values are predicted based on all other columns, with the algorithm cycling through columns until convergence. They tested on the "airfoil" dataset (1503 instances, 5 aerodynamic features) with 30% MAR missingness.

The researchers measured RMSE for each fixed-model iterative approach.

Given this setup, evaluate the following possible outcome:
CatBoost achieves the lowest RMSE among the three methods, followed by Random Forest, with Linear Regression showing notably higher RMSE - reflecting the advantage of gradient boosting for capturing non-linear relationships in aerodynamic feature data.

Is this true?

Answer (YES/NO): NO